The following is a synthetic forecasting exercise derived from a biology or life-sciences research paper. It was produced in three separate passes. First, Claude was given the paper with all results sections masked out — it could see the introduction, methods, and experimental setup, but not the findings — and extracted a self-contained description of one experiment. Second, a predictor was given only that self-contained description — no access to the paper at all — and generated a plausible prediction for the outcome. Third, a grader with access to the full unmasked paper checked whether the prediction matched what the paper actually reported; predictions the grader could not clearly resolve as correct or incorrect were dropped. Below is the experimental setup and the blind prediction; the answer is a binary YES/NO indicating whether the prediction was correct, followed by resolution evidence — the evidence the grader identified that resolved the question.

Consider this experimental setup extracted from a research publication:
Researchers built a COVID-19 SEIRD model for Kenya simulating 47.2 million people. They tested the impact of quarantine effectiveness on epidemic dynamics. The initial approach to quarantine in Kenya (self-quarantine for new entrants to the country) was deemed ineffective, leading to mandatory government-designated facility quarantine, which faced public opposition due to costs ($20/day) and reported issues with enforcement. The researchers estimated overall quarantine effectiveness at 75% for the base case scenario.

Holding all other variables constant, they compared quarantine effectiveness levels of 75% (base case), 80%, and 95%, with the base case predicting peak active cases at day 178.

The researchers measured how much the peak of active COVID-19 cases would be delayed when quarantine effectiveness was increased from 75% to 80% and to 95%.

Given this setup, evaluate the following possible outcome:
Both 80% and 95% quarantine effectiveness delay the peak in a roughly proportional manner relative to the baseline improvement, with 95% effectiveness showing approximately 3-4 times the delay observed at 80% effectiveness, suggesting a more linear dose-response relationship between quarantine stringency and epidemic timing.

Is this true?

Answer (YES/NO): NO